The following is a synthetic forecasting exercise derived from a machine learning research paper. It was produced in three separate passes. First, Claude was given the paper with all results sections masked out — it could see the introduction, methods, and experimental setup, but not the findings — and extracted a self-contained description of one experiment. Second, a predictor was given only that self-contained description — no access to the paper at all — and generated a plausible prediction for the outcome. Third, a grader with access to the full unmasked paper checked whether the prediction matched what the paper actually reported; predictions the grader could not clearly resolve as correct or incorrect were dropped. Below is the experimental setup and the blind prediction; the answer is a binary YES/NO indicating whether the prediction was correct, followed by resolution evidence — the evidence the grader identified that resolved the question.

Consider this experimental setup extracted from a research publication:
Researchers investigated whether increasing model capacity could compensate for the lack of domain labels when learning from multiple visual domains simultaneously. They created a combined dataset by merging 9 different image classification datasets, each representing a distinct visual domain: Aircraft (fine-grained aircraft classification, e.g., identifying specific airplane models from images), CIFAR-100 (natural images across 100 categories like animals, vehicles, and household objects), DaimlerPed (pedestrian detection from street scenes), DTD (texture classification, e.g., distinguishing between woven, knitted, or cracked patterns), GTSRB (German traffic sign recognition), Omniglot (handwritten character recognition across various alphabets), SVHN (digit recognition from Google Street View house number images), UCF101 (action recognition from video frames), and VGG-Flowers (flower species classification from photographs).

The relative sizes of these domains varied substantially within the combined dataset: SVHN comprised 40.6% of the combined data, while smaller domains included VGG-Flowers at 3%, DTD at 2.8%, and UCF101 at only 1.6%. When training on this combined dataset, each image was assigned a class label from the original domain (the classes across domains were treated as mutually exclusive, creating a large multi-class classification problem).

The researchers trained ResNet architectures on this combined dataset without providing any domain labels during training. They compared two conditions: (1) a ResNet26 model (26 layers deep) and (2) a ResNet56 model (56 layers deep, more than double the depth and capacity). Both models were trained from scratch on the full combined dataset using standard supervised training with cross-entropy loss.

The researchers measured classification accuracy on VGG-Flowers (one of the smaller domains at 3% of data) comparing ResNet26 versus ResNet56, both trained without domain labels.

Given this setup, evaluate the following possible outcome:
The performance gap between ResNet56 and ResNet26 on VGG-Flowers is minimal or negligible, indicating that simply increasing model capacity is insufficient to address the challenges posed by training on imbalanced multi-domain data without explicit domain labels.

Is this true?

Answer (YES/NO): NO